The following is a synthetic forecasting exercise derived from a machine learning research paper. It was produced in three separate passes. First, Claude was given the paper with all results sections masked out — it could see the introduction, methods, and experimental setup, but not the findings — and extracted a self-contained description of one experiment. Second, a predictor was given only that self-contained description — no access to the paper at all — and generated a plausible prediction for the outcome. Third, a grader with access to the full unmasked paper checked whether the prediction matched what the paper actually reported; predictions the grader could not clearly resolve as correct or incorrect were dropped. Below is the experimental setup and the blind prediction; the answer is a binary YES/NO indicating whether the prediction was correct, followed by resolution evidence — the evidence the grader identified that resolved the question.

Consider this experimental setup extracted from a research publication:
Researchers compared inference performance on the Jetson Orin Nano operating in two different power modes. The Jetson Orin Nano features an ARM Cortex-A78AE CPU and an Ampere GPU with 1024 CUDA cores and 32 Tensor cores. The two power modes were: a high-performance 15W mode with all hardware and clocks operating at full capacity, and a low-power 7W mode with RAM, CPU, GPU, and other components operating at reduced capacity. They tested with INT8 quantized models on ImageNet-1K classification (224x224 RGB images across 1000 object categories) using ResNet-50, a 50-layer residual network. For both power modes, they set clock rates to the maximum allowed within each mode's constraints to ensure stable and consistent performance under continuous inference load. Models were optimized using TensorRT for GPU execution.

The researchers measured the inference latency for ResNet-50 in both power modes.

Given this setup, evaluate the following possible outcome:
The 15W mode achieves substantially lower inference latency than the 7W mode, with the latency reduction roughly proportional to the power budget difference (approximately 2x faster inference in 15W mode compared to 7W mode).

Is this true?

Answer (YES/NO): YES